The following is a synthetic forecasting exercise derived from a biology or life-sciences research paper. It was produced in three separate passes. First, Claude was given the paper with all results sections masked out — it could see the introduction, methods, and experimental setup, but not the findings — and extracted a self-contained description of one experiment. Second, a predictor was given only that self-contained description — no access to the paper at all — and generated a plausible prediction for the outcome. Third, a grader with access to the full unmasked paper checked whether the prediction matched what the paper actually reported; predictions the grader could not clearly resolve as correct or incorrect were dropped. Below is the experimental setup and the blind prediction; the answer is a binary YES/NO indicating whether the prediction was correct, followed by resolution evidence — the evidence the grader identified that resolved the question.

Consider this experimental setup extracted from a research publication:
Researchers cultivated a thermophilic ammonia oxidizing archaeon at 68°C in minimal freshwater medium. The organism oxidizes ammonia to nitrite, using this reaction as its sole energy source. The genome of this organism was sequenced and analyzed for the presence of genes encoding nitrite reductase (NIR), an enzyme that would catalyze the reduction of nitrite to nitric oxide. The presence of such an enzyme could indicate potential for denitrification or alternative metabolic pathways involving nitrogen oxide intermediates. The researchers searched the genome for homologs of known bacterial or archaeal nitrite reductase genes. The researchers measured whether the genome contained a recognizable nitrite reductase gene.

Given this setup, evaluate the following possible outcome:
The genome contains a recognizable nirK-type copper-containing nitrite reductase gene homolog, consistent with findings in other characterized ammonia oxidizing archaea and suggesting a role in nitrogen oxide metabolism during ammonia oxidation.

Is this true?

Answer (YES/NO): NO